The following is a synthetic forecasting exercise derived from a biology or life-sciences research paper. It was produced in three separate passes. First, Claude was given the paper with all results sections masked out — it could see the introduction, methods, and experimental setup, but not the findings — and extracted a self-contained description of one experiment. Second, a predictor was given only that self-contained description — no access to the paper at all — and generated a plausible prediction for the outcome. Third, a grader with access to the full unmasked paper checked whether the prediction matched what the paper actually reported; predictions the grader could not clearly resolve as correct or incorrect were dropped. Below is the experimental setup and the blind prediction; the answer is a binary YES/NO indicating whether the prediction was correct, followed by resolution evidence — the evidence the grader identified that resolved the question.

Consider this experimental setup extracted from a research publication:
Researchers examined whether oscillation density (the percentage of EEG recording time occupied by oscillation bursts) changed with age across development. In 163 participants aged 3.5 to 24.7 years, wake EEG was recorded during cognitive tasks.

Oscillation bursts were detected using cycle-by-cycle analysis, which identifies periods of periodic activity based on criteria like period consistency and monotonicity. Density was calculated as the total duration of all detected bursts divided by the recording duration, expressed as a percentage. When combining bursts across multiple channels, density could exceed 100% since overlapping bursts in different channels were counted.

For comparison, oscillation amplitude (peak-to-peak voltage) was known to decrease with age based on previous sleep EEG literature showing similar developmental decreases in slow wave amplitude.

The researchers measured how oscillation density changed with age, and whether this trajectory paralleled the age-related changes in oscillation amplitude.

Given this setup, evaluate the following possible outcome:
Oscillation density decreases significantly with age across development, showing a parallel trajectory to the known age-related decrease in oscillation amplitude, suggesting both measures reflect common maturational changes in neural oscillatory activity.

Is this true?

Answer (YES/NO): NO